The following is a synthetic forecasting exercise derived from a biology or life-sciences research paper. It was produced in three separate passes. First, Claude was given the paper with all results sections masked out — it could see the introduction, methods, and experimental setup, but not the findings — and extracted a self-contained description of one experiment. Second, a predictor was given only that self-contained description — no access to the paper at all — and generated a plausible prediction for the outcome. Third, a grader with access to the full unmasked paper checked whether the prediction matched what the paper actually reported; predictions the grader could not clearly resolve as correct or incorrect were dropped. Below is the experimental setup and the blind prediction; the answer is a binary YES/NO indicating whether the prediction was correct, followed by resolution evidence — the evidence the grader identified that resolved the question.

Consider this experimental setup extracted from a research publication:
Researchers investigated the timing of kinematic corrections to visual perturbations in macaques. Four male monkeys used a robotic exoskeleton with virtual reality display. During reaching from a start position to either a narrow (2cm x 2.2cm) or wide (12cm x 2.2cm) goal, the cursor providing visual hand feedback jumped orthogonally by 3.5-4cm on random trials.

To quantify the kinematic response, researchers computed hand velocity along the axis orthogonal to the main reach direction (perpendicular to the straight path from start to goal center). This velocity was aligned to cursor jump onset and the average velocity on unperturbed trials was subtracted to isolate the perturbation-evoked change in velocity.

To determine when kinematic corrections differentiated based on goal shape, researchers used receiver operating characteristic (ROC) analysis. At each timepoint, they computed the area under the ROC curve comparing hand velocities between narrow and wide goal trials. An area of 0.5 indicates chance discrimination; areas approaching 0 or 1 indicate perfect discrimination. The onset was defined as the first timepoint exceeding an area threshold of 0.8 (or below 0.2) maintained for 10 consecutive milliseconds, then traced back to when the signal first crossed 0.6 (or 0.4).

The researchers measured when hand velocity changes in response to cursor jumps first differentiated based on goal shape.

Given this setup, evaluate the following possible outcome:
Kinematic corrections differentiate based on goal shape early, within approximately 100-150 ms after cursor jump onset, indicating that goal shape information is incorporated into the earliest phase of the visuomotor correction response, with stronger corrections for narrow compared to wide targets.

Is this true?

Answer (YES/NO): NO